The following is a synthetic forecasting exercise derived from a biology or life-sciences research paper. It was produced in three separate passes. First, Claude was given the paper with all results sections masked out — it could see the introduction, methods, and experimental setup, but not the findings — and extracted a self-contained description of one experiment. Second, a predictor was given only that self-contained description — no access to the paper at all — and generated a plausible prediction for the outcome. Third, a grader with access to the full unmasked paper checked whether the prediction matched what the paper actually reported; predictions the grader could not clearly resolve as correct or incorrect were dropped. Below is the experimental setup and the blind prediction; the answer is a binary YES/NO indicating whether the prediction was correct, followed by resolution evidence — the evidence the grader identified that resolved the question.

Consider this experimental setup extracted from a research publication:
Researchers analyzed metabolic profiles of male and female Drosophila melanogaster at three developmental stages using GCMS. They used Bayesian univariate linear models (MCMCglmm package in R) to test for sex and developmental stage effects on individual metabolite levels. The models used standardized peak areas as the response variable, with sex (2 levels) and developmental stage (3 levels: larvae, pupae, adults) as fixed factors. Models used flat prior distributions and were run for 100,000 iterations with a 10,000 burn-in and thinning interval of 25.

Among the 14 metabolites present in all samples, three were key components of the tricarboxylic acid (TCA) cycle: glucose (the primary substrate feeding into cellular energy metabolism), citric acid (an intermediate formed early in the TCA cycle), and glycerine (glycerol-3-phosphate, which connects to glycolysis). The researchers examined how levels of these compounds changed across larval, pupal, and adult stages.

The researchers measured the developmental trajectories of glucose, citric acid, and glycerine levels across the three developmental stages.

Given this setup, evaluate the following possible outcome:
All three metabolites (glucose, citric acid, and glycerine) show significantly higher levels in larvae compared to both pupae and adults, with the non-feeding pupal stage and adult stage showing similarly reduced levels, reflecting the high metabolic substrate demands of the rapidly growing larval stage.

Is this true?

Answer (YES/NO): NO